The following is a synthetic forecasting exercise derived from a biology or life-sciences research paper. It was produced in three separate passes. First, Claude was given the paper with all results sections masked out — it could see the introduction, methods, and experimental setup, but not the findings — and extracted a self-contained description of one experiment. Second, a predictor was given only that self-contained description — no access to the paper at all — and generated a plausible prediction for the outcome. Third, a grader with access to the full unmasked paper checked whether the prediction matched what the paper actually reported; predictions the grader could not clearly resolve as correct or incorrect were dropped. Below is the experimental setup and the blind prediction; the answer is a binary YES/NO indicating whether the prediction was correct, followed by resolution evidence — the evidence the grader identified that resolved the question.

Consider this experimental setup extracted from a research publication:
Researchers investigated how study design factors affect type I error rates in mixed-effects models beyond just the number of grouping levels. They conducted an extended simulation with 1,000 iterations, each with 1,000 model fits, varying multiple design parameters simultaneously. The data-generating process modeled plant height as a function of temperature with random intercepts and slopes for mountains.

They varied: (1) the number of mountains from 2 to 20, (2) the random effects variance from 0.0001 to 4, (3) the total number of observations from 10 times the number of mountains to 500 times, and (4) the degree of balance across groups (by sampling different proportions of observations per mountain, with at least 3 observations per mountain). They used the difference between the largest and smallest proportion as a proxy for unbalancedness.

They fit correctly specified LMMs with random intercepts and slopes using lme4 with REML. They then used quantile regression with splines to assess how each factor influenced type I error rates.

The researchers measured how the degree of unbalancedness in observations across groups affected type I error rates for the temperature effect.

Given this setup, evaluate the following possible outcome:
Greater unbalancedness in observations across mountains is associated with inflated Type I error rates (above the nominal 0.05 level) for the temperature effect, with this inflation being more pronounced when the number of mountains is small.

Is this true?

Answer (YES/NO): NO